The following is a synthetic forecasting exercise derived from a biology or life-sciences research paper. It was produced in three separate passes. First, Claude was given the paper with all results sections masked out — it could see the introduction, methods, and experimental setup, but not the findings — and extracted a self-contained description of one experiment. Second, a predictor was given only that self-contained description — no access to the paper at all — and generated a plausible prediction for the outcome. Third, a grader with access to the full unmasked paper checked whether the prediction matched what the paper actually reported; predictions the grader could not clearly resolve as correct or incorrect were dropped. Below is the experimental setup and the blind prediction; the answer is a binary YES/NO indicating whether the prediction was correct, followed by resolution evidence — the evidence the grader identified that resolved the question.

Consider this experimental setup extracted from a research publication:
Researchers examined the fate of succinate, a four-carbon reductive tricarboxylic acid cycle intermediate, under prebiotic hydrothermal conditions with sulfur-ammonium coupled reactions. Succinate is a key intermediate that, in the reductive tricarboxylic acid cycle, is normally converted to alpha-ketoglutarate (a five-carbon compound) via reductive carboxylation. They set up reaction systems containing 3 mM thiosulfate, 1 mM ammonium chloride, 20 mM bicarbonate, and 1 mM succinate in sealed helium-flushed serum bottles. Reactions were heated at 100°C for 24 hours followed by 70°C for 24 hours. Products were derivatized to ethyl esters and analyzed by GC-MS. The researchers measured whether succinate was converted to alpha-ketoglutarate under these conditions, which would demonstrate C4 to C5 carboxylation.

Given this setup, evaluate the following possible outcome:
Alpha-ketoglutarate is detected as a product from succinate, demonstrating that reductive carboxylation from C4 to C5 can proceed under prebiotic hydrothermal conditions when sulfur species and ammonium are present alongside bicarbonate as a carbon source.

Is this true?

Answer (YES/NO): YES